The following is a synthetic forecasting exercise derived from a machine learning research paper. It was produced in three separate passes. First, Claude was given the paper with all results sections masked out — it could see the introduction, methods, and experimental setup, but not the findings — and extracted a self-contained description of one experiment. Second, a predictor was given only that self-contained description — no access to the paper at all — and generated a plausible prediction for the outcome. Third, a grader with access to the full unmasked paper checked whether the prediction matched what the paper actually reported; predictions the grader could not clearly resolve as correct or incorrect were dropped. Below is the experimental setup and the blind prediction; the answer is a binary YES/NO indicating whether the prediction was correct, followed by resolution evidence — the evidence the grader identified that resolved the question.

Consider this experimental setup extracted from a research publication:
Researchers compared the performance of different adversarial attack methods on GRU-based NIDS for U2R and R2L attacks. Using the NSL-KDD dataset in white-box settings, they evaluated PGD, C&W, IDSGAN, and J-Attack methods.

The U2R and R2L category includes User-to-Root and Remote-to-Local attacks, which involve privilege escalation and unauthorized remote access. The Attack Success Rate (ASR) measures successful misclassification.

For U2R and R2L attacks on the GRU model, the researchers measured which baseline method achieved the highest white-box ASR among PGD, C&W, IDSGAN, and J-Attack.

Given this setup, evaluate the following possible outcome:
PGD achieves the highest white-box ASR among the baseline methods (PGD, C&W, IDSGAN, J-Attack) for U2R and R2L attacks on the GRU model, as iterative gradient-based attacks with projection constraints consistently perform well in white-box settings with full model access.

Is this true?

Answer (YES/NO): YES